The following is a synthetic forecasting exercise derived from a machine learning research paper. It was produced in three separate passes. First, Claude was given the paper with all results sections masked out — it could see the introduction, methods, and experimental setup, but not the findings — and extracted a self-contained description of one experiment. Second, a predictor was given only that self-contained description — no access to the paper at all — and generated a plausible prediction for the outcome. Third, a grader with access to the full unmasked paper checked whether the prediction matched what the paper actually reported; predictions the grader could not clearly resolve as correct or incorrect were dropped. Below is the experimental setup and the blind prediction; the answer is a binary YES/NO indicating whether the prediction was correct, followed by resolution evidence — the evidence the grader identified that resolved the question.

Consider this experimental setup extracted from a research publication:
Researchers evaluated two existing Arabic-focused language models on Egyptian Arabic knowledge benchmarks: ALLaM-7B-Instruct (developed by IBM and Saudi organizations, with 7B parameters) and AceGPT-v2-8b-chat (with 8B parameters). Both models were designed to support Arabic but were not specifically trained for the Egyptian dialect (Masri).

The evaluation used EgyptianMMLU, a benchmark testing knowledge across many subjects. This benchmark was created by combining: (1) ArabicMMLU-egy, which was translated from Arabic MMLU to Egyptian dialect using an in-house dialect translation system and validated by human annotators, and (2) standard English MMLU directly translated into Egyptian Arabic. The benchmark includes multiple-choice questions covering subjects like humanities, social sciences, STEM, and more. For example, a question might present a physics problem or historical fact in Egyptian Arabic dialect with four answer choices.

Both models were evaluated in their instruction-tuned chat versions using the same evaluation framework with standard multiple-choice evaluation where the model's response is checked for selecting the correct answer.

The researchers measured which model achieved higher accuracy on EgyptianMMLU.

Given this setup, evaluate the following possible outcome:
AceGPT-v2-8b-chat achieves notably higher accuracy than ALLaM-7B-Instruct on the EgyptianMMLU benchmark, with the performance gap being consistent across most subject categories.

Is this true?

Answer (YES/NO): NO